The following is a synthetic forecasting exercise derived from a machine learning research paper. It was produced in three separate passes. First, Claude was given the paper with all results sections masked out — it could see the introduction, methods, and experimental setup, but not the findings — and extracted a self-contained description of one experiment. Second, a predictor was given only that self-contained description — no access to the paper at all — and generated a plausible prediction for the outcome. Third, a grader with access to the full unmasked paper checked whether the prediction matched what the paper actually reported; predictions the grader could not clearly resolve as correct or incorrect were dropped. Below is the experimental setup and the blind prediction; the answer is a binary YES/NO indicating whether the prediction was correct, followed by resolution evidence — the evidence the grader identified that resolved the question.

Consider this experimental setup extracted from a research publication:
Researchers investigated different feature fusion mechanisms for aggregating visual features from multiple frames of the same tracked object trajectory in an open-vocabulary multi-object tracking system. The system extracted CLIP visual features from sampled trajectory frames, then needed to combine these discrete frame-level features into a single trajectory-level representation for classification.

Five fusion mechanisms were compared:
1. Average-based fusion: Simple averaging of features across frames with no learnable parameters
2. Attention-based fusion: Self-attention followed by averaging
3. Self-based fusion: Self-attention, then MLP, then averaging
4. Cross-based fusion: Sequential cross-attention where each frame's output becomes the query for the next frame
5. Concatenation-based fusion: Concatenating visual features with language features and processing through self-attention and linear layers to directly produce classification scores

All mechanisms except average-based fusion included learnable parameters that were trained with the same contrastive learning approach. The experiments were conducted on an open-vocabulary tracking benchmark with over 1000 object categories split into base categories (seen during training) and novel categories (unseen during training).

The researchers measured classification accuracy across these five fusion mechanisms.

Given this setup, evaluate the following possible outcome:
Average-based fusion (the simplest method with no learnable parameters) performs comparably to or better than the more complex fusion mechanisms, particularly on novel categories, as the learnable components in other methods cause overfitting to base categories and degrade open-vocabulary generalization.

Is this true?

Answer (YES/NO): NO